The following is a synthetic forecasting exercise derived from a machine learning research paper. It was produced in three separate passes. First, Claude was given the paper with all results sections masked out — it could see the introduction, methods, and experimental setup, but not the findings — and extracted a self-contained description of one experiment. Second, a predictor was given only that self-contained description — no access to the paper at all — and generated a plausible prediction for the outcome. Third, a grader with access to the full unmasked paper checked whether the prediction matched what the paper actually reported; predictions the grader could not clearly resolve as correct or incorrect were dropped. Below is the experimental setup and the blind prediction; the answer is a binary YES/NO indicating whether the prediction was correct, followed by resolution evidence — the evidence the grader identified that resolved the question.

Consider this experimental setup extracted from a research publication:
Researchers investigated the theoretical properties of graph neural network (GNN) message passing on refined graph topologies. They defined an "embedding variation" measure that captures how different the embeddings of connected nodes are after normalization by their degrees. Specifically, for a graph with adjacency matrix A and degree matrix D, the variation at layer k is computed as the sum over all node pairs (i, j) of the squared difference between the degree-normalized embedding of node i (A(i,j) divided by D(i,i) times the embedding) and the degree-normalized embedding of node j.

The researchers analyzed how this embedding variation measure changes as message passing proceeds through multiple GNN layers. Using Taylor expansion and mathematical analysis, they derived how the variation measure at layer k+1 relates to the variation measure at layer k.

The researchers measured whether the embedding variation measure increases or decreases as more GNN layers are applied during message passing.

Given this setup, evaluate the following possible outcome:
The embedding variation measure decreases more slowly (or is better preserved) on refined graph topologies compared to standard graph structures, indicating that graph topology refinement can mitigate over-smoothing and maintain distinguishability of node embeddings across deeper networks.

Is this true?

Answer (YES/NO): NO